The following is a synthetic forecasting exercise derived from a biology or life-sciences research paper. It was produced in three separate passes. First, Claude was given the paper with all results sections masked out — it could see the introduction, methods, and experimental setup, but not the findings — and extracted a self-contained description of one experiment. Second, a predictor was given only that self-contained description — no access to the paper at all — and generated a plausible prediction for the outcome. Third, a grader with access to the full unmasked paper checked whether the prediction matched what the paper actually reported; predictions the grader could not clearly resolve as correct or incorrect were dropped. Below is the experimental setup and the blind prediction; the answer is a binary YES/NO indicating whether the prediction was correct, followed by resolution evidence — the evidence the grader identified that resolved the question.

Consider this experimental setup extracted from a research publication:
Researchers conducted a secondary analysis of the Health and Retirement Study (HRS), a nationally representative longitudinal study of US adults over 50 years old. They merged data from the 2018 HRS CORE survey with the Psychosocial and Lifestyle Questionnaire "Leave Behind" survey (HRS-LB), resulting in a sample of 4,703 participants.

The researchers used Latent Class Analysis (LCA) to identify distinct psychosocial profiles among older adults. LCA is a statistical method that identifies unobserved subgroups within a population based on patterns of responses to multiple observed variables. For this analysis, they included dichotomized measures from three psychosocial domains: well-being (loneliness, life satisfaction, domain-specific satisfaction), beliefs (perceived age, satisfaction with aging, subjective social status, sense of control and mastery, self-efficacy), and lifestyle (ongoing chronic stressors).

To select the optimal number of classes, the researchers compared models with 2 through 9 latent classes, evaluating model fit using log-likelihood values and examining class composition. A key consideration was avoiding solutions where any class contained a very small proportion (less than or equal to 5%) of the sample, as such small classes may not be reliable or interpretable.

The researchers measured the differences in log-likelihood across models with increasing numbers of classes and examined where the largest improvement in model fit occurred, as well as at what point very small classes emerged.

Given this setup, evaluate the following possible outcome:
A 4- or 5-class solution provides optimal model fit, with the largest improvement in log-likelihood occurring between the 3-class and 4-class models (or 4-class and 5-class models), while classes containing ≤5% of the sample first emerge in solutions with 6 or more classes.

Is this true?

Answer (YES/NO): NO